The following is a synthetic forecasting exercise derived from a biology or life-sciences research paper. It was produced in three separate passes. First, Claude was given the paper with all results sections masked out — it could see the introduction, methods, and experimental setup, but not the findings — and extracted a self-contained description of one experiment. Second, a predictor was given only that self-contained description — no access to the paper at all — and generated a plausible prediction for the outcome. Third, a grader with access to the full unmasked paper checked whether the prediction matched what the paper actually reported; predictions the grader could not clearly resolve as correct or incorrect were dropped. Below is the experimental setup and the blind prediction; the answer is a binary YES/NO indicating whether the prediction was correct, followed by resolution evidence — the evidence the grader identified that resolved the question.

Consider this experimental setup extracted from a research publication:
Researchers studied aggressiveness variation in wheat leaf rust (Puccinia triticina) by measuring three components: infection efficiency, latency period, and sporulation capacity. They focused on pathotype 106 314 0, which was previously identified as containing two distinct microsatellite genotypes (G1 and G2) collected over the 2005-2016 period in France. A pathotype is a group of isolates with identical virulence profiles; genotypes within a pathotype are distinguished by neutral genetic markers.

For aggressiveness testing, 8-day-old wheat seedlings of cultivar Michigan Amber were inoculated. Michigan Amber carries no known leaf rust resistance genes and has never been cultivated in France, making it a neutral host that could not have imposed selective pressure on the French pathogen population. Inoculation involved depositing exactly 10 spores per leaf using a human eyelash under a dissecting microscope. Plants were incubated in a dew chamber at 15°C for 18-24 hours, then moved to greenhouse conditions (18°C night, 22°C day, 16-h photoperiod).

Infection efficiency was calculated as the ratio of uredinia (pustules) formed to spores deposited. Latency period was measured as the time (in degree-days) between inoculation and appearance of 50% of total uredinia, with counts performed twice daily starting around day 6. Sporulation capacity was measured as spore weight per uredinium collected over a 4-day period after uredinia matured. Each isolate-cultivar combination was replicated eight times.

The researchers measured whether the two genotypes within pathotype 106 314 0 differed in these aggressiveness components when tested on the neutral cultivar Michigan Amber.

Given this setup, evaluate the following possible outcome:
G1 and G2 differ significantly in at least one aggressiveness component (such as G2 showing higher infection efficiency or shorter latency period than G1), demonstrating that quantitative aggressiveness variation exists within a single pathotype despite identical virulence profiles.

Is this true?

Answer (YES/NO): NO